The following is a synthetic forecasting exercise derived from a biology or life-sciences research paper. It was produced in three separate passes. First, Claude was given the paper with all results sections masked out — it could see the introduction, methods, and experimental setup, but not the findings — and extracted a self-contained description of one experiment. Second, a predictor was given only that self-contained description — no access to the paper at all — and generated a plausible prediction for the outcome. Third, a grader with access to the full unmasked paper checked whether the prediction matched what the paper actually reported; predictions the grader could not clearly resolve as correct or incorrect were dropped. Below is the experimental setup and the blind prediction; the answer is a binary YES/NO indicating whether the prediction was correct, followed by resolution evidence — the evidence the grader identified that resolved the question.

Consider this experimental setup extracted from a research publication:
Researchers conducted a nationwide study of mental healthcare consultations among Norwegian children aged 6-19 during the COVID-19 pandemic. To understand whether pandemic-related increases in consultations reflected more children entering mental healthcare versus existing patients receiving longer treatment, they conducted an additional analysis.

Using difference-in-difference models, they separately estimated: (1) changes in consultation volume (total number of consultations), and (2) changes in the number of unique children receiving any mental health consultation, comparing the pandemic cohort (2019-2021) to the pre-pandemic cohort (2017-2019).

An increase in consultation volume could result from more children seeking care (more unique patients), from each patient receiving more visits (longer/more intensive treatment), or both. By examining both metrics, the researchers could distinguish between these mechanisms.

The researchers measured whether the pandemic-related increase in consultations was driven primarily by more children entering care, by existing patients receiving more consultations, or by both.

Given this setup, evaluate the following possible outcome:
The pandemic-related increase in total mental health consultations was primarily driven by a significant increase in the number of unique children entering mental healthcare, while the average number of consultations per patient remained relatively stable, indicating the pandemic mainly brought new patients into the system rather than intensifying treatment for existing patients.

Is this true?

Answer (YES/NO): NO